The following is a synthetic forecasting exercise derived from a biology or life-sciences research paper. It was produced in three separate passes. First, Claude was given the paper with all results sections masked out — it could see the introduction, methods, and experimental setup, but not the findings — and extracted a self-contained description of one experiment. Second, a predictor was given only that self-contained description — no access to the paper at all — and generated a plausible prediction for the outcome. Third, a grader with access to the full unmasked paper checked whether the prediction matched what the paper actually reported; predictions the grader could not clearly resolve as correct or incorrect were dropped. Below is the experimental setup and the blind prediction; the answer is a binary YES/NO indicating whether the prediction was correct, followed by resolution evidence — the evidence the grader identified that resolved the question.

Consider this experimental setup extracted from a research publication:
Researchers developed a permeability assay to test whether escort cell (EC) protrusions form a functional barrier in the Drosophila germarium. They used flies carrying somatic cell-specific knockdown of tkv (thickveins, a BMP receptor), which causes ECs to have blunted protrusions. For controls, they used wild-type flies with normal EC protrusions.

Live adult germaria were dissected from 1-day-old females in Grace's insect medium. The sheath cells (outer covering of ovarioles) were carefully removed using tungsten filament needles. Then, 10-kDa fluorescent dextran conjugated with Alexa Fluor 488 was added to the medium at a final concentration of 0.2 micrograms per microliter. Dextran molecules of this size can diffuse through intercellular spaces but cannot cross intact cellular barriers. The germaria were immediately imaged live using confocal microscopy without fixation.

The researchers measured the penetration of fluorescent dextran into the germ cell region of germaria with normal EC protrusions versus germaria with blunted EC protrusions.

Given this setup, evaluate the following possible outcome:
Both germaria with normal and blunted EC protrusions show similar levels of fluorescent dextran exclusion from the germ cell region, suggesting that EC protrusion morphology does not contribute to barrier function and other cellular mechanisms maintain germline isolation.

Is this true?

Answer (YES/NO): NO